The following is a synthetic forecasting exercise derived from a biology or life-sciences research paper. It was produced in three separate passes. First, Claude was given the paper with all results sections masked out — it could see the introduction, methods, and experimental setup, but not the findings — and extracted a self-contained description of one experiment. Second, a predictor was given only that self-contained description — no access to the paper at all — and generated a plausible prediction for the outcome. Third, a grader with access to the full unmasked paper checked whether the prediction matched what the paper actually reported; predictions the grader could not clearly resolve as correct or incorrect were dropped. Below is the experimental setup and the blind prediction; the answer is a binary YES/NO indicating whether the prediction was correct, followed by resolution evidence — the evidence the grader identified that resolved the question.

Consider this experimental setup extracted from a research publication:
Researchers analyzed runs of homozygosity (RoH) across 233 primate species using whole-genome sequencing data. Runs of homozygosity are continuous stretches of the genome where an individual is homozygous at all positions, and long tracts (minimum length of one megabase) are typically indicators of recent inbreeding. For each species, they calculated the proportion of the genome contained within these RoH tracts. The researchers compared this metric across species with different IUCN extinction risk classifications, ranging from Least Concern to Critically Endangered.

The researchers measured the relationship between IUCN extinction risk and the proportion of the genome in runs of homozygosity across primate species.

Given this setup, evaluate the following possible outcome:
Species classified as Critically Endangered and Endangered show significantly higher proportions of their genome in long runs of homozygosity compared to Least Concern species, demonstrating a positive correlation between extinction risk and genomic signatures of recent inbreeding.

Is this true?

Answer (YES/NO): NO